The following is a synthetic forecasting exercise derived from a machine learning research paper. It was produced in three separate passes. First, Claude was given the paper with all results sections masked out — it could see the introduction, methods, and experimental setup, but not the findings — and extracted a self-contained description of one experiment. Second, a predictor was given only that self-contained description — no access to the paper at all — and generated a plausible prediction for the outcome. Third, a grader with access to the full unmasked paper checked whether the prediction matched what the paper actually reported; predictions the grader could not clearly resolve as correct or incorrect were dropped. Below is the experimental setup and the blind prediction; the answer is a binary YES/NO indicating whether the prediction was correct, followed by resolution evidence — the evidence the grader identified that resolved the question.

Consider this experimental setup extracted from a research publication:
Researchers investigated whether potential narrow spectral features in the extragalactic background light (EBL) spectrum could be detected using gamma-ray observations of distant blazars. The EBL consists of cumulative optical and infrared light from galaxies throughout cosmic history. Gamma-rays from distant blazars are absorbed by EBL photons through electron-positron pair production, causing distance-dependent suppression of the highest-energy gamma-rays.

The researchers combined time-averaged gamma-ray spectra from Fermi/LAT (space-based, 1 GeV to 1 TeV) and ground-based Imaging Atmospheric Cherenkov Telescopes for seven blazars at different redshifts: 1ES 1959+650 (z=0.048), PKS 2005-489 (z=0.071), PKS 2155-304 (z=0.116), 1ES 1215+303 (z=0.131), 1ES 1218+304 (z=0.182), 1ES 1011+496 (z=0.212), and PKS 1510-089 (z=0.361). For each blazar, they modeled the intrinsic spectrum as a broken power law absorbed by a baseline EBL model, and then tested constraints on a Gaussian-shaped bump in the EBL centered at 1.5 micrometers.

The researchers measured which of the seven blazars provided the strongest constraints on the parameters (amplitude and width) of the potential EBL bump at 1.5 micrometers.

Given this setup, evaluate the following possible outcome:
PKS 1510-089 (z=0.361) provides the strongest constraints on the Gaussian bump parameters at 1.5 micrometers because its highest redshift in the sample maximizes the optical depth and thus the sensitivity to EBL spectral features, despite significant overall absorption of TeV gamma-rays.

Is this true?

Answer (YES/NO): NO